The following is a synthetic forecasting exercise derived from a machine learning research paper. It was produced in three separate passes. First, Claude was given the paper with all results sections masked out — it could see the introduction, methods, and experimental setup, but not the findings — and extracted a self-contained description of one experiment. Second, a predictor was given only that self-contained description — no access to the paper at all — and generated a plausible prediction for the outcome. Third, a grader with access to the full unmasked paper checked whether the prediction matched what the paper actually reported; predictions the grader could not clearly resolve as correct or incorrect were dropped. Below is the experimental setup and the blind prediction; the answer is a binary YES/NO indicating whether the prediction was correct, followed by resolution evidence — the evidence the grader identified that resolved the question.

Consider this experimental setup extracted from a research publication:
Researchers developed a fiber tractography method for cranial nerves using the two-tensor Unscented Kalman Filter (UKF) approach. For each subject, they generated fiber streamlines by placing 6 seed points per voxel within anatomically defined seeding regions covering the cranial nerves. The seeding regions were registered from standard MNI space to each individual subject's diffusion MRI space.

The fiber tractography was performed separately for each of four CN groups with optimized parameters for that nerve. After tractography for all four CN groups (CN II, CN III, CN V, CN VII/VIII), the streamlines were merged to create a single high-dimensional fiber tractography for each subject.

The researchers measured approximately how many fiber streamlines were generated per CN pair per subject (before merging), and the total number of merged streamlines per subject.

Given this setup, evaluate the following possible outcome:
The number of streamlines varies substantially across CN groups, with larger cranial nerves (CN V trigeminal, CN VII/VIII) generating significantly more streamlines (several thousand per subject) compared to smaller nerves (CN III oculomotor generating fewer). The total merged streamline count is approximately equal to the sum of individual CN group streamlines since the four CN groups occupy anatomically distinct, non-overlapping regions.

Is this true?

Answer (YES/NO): NO